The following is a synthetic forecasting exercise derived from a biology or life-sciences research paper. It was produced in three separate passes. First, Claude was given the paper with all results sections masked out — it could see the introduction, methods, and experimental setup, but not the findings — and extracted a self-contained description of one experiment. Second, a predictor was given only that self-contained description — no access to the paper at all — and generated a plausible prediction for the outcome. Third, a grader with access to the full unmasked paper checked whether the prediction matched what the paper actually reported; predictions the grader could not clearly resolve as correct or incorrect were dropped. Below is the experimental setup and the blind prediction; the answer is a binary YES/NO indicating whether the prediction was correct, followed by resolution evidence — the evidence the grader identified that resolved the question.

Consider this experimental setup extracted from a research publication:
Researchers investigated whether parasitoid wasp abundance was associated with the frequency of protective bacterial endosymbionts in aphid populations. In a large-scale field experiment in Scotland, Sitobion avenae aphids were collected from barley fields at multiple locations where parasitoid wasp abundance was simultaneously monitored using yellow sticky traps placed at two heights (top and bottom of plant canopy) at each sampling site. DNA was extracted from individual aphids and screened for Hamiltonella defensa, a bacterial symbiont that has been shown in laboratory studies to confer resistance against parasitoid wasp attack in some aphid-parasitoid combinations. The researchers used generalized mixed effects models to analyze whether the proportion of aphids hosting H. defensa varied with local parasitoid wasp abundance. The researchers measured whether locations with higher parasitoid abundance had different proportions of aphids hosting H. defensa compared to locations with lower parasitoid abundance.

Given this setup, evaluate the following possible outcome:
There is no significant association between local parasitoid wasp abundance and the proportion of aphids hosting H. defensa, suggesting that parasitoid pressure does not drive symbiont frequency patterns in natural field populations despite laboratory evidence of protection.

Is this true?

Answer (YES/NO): NO